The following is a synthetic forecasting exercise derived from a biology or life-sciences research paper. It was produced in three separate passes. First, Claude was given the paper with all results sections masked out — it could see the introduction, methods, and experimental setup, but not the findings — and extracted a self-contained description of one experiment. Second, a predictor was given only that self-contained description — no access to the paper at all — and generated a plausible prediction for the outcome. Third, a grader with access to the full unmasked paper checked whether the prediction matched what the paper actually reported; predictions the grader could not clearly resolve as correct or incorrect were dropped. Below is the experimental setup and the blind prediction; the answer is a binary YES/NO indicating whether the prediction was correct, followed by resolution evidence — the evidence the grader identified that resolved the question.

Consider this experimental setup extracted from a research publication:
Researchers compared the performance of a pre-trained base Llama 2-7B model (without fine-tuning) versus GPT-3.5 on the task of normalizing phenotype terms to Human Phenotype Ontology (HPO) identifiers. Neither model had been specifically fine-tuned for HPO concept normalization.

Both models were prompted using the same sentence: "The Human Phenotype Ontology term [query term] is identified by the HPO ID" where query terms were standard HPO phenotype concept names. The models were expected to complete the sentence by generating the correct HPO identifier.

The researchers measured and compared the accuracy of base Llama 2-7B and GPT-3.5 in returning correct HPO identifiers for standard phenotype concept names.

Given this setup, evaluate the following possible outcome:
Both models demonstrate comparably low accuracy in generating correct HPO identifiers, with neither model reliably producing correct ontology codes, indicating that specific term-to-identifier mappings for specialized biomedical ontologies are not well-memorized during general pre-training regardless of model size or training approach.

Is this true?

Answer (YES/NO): NO